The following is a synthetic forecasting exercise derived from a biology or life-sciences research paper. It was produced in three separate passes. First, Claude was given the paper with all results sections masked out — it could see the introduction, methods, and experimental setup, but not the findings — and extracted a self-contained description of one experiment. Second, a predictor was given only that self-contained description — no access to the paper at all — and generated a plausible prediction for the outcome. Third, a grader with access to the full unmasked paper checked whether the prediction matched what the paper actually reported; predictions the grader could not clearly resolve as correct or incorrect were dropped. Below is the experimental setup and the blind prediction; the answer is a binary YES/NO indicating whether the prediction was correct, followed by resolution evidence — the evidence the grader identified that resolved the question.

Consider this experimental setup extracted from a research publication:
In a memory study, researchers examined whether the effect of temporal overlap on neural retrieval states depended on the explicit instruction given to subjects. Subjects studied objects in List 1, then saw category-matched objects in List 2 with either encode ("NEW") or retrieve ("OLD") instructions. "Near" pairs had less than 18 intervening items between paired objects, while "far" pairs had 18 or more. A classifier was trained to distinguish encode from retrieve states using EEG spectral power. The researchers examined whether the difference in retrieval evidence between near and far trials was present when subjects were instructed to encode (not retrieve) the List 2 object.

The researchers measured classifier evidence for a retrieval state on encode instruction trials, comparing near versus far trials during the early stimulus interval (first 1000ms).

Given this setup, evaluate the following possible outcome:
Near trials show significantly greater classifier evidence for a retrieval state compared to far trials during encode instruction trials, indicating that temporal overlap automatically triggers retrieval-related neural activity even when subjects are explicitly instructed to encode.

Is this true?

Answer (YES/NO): YES